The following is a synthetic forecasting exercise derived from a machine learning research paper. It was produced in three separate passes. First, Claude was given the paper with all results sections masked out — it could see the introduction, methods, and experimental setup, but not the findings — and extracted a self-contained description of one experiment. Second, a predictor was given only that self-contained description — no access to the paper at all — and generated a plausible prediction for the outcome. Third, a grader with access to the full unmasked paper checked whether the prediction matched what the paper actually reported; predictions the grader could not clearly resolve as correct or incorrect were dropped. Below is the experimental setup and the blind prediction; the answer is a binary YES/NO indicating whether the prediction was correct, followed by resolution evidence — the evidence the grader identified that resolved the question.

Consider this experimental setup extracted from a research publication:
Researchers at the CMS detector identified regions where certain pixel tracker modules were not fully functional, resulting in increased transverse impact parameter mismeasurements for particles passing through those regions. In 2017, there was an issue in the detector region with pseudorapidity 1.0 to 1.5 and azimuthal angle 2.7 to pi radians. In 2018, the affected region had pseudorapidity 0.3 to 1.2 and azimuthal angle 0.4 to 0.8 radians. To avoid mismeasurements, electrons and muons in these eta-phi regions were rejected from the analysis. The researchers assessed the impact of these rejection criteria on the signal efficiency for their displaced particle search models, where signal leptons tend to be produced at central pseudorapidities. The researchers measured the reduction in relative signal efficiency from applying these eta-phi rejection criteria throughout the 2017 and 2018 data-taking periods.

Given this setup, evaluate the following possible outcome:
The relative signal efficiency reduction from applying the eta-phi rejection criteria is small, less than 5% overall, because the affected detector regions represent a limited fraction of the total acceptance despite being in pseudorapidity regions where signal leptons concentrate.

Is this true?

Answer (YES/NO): YES